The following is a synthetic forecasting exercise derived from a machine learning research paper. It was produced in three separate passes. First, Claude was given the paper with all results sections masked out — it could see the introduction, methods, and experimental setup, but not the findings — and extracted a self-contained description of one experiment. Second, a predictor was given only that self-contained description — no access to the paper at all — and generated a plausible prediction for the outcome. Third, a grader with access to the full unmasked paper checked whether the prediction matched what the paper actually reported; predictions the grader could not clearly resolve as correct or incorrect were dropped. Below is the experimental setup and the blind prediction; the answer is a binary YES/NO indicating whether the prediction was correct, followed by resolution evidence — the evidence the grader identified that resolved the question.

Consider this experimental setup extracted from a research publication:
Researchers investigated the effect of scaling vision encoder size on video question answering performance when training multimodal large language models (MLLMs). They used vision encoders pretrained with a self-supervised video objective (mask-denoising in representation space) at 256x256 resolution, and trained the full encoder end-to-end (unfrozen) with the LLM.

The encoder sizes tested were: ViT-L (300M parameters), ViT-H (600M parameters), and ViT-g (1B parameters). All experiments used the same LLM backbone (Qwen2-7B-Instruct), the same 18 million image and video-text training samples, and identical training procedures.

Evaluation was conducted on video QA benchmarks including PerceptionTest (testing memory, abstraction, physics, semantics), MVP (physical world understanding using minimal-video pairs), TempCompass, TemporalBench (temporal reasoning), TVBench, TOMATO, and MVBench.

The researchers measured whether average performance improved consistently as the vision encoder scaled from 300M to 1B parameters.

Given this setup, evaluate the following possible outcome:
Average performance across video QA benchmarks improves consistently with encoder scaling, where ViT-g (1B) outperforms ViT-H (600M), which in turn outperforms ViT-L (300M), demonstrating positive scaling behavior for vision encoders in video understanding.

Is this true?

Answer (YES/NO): YES